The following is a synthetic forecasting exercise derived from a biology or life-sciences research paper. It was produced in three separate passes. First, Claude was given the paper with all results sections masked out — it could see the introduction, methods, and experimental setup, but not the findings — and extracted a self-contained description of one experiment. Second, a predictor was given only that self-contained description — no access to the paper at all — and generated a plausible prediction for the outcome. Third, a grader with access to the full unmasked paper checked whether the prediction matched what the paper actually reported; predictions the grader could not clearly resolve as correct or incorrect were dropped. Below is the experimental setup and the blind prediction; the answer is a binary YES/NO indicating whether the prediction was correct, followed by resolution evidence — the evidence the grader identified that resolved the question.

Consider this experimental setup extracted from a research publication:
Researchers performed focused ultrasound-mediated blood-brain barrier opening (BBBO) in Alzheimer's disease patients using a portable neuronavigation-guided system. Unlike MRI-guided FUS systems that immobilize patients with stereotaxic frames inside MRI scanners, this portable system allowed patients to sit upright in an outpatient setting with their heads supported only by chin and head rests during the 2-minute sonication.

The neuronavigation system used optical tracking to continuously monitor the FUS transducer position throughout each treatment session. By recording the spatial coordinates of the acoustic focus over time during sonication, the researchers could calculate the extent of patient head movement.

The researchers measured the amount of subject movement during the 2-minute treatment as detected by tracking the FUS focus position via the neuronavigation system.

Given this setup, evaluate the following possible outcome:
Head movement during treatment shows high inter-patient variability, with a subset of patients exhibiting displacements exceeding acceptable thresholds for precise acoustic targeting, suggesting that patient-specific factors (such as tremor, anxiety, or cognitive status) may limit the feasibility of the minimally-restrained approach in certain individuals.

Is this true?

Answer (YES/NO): NO